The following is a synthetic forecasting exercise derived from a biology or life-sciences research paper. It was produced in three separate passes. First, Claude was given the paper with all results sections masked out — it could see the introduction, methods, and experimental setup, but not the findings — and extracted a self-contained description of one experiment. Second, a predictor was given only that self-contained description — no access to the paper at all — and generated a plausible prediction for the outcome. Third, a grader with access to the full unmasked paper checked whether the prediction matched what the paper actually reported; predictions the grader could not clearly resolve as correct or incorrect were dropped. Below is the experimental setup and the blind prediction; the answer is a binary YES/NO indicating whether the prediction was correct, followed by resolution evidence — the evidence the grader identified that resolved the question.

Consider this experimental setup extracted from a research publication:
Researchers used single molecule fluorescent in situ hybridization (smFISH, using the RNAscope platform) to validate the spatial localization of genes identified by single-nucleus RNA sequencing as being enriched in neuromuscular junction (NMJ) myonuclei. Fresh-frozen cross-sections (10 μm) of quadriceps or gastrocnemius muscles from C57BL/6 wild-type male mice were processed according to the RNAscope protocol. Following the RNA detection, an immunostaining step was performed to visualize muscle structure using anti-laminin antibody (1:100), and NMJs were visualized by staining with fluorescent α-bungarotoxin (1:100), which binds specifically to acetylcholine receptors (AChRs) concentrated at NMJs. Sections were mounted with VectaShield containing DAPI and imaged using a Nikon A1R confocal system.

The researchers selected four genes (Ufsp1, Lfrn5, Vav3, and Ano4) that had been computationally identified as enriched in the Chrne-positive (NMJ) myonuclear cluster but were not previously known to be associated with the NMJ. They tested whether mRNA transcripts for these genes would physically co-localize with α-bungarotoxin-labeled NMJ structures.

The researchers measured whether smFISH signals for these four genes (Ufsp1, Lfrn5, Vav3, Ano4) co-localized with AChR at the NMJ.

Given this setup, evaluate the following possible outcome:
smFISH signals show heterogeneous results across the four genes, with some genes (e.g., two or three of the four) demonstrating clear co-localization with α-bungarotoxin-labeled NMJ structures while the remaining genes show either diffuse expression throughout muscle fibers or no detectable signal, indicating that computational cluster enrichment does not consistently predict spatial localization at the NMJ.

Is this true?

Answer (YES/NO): NO